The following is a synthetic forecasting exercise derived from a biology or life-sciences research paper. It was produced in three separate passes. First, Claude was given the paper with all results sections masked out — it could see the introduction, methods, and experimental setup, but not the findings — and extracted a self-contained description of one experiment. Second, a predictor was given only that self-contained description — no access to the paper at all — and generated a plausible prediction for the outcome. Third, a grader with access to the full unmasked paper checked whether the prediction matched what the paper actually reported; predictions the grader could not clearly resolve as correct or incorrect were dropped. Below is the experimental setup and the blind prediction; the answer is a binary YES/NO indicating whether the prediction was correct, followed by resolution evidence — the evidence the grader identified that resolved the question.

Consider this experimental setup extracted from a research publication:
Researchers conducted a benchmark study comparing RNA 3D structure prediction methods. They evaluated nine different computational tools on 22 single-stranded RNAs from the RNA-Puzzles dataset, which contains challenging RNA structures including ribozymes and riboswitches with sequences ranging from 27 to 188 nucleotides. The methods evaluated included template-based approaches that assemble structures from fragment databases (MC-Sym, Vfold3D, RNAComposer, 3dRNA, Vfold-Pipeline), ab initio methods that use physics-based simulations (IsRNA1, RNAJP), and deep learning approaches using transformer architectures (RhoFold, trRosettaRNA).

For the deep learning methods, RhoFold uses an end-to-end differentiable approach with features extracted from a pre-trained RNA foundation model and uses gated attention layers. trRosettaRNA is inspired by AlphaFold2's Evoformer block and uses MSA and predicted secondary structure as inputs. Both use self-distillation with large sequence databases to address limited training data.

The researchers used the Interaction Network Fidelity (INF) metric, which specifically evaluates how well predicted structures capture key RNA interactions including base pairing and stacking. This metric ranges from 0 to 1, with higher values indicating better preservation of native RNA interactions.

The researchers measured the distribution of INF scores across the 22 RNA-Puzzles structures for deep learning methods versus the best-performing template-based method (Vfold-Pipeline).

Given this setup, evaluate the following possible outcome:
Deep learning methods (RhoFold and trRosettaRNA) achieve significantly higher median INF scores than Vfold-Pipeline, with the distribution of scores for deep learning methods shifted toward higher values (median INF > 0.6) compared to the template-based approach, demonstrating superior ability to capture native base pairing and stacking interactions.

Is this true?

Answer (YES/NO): NO